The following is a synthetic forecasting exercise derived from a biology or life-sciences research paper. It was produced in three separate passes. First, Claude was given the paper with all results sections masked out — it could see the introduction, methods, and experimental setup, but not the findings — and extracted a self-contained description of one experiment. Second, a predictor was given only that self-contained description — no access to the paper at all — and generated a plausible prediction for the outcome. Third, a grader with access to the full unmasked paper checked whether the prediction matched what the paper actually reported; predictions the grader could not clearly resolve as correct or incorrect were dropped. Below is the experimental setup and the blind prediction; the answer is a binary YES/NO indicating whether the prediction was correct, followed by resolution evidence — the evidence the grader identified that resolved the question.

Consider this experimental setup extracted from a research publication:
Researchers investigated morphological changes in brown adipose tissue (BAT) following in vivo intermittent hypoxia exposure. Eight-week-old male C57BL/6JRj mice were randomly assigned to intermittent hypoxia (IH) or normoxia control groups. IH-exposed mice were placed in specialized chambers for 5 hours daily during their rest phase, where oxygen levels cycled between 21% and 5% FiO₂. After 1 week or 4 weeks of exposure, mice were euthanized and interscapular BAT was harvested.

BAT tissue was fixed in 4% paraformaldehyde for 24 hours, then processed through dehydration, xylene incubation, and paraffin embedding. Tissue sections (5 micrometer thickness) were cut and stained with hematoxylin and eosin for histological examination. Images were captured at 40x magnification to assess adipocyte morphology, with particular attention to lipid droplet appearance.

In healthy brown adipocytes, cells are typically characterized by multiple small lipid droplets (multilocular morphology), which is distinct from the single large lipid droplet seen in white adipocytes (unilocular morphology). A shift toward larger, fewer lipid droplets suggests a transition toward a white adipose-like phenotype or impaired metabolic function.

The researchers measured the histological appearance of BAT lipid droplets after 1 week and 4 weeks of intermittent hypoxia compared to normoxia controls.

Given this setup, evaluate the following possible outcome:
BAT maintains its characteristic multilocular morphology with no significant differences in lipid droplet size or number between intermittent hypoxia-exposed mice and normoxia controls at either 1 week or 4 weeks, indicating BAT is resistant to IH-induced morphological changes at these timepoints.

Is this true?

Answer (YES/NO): NO